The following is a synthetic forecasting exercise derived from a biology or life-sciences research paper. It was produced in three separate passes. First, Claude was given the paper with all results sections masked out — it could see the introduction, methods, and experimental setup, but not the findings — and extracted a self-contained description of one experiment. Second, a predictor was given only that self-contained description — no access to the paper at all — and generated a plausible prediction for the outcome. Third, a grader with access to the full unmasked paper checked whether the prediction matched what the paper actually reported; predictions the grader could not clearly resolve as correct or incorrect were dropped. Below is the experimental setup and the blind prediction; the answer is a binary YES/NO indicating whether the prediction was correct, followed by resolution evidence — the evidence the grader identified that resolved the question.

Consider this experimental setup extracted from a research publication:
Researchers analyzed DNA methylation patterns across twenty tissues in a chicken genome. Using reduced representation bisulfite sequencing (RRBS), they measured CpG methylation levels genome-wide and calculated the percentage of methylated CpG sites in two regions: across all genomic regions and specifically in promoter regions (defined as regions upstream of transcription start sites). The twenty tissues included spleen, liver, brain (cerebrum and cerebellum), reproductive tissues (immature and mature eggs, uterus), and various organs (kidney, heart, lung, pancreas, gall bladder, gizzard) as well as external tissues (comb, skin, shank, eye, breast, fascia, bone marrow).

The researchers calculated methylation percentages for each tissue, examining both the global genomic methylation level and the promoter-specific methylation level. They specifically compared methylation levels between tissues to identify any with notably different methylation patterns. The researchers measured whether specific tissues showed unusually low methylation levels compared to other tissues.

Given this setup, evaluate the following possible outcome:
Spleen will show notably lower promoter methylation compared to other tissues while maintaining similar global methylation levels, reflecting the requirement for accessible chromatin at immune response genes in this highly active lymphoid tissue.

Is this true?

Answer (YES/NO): NO